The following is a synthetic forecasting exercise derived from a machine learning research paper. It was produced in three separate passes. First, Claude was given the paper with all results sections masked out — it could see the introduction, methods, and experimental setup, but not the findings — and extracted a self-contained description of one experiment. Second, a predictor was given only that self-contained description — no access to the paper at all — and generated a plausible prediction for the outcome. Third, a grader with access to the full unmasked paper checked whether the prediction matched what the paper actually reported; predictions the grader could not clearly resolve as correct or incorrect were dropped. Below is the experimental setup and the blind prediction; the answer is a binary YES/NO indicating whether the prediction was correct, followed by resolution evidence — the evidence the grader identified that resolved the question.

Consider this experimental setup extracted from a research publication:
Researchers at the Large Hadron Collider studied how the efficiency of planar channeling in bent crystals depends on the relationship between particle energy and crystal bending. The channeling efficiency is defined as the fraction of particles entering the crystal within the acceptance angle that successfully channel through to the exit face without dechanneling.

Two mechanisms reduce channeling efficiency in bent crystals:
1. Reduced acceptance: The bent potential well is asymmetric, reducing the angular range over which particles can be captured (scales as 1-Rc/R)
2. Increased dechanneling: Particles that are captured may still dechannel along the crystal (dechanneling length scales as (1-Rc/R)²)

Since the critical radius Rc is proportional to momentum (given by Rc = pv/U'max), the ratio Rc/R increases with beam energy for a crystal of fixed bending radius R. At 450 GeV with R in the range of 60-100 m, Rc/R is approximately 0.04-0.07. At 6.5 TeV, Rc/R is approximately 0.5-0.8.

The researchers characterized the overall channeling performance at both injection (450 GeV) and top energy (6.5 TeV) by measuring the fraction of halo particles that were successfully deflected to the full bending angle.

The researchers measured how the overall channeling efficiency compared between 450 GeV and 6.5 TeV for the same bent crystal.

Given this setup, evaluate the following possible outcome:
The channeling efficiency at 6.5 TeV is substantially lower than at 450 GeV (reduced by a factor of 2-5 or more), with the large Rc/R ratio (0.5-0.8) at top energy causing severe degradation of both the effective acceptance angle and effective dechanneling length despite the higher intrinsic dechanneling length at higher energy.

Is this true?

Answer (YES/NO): NO